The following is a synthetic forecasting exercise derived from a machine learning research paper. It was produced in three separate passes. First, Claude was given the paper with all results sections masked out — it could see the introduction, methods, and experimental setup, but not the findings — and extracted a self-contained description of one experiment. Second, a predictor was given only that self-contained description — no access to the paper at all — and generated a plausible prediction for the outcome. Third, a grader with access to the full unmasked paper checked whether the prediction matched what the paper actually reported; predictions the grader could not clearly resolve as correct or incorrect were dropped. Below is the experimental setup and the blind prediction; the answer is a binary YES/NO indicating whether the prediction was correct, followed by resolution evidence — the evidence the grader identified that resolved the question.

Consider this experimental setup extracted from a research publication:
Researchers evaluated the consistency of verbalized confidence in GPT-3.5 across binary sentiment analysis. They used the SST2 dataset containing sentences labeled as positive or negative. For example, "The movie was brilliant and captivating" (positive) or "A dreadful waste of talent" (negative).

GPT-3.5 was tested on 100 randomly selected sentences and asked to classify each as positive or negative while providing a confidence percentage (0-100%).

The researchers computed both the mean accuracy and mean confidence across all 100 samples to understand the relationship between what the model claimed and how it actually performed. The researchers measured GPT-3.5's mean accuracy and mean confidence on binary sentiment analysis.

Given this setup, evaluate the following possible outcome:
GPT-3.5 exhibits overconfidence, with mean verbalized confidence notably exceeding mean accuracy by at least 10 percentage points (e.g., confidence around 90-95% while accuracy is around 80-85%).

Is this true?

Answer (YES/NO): NO